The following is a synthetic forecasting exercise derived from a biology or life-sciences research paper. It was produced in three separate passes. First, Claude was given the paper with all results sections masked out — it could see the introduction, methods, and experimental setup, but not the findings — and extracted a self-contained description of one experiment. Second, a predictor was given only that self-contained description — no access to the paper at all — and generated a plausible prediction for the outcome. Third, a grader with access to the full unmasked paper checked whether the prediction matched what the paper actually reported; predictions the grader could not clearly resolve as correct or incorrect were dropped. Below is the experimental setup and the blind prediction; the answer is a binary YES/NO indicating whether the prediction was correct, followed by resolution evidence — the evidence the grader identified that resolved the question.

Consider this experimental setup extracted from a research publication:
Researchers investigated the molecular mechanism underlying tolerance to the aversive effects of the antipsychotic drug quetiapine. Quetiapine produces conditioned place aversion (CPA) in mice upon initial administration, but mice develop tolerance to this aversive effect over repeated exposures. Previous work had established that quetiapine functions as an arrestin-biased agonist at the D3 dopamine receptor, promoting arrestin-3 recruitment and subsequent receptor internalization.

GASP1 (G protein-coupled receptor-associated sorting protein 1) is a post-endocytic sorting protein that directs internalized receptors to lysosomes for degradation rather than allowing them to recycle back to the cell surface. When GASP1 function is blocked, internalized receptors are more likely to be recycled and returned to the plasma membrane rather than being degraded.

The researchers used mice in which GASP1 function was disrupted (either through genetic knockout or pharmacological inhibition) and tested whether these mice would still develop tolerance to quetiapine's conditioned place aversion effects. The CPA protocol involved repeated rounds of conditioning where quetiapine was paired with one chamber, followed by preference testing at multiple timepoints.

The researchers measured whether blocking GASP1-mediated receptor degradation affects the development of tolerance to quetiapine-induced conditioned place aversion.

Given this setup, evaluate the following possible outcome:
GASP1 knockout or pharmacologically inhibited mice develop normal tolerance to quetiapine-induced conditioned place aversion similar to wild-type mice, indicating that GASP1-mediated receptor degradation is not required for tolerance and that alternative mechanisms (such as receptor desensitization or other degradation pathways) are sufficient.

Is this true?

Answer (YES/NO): NO